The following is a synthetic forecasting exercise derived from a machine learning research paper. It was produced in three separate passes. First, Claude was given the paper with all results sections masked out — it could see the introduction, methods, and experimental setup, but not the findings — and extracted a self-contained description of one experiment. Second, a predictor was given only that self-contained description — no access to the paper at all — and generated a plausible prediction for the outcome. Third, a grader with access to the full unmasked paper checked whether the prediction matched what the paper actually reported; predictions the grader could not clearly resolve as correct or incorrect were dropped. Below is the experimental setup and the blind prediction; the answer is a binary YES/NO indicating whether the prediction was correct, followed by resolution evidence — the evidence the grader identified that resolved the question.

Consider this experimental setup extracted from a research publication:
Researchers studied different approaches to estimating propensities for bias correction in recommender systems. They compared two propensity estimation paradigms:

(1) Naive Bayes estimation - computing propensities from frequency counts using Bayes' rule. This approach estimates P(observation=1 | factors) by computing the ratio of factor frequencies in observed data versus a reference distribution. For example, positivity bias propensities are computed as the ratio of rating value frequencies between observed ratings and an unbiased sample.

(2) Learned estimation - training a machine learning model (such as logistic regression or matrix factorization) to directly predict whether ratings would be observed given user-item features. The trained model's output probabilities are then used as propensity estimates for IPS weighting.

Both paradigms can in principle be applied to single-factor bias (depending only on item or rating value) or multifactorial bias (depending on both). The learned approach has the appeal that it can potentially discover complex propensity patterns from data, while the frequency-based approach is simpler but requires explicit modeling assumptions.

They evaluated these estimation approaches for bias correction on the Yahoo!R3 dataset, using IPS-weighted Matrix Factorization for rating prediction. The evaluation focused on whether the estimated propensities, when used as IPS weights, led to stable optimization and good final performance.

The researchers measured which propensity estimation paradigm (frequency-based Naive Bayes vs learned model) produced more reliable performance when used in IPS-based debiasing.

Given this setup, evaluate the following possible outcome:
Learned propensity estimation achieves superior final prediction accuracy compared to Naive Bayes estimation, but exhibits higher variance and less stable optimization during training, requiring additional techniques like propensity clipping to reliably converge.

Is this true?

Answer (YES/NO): NO